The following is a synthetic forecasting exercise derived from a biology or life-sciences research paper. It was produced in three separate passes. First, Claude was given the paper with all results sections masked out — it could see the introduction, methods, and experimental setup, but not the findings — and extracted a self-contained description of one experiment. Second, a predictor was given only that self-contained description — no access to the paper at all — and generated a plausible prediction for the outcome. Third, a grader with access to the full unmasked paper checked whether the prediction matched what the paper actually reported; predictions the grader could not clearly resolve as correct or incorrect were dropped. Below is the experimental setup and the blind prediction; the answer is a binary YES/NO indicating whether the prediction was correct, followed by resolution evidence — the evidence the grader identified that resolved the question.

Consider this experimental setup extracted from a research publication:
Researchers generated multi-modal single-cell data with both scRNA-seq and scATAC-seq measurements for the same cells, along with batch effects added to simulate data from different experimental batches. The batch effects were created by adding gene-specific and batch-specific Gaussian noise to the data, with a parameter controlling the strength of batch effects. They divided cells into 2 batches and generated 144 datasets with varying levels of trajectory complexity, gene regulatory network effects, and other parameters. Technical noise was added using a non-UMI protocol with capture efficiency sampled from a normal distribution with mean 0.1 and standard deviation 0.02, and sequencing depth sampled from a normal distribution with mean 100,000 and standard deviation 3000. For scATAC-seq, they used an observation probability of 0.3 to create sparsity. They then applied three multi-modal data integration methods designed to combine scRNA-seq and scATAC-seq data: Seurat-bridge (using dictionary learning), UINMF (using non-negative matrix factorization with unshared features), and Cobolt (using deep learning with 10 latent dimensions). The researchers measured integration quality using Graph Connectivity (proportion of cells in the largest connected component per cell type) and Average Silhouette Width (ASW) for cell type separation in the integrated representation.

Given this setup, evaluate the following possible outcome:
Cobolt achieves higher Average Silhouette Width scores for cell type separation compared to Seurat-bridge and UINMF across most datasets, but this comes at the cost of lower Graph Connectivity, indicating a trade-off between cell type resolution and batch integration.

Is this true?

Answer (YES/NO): NO